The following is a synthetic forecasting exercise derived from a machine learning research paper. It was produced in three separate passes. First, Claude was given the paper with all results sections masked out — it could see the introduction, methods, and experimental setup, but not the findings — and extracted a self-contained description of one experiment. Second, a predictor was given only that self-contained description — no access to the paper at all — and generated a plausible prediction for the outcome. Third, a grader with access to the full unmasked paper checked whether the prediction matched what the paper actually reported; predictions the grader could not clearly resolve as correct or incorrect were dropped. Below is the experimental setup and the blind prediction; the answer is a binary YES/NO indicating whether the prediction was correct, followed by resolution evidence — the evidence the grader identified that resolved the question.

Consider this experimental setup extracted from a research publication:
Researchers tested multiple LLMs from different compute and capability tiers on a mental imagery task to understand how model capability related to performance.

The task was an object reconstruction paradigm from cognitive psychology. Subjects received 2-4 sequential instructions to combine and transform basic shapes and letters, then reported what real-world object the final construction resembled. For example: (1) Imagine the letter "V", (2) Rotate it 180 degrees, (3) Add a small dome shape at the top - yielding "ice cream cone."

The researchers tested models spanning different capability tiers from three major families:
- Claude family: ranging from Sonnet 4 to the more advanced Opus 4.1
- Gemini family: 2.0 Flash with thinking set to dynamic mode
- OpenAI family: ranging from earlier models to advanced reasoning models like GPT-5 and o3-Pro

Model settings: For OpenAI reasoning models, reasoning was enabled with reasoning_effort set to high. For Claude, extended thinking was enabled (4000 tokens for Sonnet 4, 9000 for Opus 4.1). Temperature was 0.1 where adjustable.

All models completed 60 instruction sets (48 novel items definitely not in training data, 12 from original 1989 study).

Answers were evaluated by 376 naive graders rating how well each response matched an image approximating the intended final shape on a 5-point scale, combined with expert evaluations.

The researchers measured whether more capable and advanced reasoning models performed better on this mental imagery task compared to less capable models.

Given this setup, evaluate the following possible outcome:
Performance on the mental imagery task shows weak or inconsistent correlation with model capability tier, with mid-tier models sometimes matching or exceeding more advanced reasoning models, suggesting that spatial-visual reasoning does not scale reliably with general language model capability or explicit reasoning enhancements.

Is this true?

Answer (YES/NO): NO